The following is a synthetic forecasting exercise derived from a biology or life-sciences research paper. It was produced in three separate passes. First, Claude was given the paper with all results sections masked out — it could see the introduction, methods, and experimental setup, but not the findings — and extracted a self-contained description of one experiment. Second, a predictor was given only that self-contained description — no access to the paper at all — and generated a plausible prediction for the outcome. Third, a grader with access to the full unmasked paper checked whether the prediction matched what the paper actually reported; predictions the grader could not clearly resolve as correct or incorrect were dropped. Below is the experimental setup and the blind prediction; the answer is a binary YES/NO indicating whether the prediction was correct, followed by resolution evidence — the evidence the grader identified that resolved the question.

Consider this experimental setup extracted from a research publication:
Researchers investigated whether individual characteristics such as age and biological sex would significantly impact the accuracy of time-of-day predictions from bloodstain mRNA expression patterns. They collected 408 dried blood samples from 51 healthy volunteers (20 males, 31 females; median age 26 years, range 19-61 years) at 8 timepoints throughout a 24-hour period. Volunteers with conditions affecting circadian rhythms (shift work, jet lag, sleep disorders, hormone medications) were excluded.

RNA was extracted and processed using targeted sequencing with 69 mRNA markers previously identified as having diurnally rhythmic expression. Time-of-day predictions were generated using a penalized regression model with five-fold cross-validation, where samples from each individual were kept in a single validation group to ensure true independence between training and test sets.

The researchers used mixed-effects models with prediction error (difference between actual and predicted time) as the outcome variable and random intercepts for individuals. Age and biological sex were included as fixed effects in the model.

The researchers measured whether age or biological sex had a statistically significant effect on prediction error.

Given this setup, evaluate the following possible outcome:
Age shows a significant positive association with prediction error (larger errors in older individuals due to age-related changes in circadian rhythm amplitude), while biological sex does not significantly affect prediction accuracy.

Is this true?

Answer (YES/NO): NO